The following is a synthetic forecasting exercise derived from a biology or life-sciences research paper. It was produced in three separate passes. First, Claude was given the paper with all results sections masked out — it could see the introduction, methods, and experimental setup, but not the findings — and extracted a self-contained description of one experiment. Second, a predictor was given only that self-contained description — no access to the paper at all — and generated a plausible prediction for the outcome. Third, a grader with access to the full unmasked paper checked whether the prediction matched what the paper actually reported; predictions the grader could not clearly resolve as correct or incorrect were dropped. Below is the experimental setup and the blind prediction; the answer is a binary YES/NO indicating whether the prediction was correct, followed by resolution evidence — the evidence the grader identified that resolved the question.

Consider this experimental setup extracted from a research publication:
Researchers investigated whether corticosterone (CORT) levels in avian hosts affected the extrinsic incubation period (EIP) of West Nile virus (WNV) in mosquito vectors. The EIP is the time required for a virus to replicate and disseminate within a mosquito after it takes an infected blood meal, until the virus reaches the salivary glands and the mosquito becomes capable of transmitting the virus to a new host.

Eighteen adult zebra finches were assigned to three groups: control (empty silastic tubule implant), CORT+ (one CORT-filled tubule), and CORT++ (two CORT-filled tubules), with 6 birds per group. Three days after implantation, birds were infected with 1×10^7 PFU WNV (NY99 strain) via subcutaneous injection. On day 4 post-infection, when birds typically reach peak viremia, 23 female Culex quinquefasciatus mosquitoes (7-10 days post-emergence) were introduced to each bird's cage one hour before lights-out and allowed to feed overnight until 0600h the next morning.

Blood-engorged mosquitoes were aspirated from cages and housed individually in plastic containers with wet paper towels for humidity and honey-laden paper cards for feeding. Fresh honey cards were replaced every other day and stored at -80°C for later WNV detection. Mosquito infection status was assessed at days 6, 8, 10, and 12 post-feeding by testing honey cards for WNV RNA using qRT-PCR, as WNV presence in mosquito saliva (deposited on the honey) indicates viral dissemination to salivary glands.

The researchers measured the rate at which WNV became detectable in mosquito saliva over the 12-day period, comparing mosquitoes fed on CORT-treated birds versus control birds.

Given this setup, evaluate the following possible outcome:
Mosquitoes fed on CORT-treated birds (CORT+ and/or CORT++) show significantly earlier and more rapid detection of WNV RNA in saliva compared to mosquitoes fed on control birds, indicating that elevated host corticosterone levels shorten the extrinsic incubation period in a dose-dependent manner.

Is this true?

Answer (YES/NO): NO